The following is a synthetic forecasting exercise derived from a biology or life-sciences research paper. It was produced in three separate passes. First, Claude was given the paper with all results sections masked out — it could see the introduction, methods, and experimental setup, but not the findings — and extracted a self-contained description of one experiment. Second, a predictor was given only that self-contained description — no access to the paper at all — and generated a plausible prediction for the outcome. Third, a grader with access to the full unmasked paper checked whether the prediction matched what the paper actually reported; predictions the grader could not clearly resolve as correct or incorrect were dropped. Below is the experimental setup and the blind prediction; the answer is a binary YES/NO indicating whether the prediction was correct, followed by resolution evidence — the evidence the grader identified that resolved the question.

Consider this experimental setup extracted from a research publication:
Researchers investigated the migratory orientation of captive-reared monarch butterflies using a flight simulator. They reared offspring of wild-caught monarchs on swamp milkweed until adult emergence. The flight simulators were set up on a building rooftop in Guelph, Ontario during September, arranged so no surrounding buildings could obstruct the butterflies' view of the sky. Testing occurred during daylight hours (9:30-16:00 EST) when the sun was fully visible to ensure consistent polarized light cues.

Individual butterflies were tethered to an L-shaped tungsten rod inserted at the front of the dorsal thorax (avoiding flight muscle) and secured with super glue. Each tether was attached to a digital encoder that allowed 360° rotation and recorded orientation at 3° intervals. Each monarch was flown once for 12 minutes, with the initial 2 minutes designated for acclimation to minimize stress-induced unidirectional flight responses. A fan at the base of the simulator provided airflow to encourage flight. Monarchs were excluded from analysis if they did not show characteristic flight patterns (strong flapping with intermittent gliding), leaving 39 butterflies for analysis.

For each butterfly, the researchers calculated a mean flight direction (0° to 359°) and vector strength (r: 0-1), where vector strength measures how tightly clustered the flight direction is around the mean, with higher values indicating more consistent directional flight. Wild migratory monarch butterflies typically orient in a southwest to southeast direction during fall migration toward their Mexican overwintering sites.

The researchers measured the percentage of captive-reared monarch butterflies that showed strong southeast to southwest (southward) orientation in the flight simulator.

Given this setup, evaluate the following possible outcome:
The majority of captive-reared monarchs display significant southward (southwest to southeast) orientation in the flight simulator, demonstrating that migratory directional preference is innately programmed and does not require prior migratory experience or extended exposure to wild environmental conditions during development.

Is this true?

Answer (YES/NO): NO